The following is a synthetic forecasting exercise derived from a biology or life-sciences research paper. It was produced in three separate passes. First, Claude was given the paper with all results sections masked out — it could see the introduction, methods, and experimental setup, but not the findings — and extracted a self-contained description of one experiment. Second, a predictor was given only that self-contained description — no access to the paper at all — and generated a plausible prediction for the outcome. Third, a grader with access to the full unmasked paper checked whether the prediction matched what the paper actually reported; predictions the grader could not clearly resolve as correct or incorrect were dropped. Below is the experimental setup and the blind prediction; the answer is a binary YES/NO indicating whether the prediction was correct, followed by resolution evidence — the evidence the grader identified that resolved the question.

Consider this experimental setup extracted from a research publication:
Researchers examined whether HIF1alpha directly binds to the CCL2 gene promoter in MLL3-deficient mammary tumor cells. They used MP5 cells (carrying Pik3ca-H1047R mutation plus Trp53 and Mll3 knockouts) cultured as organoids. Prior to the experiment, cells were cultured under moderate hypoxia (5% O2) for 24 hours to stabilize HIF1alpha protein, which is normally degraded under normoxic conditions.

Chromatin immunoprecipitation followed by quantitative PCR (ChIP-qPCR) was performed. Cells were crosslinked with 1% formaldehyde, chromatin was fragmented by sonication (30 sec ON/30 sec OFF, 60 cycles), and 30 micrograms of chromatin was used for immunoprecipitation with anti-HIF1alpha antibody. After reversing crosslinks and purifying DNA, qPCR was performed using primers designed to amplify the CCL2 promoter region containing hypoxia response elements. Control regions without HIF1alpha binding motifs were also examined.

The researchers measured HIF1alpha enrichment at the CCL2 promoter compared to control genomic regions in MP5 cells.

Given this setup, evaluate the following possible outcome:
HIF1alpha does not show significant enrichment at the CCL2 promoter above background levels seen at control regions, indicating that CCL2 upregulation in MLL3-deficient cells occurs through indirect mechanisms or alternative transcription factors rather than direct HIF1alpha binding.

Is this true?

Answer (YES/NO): NO